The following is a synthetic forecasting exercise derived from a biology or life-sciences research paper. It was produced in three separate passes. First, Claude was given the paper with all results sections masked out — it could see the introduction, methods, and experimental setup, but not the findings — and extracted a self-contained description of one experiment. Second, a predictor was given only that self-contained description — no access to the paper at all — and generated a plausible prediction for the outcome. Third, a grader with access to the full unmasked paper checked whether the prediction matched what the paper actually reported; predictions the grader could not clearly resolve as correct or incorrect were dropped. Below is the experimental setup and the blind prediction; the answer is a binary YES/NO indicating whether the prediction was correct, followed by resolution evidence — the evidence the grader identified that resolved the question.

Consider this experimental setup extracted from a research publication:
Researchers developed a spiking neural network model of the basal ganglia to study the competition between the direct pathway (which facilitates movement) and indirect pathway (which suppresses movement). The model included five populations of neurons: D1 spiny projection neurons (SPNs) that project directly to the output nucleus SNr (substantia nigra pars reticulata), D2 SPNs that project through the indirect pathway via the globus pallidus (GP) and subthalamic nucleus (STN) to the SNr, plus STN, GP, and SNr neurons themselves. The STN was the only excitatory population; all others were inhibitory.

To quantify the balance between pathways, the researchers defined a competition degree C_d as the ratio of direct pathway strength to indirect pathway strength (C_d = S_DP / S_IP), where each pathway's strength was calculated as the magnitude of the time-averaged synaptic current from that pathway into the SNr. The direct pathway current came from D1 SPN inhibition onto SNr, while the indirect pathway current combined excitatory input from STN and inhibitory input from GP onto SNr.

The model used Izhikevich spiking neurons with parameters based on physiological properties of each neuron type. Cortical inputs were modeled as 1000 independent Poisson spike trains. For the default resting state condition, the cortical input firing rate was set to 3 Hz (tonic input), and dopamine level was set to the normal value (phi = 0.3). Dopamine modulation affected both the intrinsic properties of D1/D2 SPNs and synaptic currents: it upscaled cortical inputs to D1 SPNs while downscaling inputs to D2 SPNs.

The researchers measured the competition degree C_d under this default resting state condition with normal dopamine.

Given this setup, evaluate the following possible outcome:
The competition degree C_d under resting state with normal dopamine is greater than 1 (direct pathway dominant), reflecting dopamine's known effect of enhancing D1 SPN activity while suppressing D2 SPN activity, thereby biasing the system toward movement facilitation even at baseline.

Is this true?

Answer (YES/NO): NO